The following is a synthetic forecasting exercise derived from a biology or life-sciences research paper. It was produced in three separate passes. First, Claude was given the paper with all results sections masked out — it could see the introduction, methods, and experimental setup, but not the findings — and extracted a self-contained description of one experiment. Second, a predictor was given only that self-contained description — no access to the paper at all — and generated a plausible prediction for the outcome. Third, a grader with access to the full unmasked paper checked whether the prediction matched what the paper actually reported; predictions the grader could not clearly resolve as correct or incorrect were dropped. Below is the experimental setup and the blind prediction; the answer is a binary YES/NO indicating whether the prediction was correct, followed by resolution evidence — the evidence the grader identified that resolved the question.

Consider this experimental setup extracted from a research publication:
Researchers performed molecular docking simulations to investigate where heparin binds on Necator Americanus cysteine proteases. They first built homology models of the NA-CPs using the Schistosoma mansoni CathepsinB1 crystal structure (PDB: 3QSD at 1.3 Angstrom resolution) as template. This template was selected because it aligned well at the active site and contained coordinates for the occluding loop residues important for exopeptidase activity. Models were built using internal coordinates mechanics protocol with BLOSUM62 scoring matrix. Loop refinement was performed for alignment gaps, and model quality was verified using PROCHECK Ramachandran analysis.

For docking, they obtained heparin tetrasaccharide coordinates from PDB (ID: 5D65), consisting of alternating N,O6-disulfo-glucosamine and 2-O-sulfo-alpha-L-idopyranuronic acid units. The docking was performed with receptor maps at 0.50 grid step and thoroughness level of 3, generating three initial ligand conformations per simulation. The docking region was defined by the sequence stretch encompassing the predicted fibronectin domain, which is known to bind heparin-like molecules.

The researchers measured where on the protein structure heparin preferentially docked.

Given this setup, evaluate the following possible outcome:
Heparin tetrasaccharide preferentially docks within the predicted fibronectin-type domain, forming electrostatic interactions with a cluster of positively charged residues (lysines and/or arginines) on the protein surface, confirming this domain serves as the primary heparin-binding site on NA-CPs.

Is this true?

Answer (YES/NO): YES